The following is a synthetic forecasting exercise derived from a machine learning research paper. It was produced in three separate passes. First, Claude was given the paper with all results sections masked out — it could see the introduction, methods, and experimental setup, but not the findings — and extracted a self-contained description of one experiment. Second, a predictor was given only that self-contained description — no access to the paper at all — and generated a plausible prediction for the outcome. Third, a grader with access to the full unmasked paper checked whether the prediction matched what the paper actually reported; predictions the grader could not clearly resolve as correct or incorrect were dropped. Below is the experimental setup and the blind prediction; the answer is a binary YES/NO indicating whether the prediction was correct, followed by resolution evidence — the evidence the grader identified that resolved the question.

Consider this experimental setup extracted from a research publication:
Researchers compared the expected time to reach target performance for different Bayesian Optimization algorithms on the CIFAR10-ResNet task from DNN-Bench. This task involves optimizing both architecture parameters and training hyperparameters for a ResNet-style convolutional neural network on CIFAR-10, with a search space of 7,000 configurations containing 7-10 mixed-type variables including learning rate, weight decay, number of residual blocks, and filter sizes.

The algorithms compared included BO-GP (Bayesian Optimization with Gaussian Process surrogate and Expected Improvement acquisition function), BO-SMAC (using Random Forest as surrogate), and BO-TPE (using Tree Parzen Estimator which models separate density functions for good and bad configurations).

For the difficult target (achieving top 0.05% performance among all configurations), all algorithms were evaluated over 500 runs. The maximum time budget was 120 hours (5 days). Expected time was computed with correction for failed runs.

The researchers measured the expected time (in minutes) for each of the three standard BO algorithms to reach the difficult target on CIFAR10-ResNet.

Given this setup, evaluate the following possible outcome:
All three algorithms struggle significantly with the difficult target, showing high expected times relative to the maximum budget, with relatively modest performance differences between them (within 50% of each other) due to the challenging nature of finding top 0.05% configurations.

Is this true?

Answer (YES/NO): NO